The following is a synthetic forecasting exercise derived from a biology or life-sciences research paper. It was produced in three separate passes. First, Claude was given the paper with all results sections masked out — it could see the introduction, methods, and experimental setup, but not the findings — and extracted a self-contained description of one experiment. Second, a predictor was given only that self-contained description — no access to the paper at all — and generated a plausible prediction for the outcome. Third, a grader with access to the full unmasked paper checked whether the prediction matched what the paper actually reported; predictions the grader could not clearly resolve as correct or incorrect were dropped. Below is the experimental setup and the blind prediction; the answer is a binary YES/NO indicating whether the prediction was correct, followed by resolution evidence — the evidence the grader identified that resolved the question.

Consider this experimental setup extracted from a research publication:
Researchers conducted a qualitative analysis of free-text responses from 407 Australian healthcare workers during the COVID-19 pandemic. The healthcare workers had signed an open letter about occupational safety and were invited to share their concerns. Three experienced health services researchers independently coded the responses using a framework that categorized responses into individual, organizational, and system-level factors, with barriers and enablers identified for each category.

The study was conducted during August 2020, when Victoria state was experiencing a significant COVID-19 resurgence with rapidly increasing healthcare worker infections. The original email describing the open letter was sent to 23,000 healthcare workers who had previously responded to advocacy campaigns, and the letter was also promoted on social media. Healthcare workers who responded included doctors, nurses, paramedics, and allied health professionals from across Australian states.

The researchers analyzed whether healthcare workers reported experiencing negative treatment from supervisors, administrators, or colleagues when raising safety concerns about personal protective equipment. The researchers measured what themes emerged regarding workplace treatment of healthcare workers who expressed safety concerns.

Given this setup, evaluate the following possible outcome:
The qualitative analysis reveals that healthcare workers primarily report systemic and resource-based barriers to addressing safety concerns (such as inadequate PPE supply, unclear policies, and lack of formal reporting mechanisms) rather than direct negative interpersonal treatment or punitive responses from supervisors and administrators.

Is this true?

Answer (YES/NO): NO